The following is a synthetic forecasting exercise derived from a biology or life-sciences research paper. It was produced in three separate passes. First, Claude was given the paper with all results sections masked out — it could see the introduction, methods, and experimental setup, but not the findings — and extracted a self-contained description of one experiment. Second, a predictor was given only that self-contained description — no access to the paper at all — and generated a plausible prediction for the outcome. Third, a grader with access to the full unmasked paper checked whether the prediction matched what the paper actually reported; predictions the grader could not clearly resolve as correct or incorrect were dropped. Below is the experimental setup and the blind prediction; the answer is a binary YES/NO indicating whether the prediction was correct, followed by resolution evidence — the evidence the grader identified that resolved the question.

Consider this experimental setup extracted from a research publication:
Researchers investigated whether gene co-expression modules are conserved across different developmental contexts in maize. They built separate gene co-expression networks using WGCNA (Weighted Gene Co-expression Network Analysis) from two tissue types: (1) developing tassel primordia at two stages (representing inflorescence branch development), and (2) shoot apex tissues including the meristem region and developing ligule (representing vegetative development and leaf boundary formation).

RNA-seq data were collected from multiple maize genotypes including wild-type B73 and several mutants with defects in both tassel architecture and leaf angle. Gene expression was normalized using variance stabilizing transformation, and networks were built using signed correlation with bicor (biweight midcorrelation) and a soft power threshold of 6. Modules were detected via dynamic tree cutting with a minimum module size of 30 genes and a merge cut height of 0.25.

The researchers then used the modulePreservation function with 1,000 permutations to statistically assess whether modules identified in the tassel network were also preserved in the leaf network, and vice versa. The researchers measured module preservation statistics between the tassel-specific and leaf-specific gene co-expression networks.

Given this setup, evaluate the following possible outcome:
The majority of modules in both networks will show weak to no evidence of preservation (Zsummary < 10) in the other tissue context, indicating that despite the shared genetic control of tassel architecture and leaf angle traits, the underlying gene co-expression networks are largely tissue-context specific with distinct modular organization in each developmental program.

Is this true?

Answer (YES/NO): NO